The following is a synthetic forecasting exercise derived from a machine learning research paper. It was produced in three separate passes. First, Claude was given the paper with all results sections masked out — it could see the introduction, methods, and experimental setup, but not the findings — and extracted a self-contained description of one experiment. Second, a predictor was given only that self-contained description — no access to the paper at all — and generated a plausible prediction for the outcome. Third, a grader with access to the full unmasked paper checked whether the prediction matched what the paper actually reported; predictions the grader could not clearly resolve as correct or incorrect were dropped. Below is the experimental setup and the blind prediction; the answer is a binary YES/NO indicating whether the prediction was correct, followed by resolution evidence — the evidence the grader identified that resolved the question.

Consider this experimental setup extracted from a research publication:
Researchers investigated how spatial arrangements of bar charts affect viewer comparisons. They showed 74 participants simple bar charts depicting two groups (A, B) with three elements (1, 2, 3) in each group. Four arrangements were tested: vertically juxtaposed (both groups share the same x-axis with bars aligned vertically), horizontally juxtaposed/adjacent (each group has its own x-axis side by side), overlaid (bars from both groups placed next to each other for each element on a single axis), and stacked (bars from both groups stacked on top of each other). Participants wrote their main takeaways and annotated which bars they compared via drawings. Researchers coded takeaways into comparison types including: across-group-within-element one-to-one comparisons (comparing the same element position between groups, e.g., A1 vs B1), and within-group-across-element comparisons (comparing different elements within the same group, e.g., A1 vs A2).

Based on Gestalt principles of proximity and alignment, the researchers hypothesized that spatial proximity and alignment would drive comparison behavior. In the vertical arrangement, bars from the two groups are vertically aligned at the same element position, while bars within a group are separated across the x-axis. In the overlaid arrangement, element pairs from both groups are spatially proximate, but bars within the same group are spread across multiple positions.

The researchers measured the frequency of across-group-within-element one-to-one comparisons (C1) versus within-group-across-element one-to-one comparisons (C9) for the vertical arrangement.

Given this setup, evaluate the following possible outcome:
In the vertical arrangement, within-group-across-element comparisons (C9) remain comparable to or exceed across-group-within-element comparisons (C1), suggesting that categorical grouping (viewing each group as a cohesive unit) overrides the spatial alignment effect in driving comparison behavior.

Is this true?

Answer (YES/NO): NO